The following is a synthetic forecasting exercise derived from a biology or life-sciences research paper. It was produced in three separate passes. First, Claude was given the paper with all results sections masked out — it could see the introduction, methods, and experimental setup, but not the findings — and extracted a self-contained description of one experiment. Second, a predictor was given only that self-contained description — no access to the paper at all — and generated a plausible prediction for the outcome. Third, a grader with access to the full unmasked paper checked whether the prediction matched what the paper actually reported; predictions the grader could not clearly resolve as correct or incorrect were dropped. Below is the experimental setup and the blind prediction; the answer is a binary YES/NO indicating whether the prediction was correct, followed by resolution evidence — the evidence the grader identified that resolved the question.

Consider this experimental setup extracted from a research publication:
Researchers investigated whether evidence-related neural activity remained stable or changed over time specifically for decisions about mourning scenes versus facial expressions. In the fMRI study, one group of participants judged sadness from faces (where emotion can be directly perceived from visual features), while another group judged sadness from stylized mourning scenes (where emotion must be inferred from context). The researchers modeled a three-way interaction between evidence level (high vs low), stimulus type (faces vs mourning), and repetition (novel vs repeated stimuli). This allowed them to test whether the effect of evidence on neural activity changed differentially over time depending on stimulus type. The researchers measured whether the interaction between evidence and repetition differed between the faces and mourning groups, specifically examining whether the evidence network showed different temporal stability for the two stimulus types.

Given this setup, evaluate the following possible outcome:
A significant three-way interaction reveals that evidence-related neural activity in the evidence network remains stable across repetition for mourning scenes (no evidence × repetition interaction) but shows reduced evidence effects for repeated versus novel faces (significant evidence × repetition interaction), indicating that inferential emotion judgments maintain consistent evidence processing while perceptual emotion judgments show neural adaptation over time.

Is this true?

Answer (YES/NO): NO